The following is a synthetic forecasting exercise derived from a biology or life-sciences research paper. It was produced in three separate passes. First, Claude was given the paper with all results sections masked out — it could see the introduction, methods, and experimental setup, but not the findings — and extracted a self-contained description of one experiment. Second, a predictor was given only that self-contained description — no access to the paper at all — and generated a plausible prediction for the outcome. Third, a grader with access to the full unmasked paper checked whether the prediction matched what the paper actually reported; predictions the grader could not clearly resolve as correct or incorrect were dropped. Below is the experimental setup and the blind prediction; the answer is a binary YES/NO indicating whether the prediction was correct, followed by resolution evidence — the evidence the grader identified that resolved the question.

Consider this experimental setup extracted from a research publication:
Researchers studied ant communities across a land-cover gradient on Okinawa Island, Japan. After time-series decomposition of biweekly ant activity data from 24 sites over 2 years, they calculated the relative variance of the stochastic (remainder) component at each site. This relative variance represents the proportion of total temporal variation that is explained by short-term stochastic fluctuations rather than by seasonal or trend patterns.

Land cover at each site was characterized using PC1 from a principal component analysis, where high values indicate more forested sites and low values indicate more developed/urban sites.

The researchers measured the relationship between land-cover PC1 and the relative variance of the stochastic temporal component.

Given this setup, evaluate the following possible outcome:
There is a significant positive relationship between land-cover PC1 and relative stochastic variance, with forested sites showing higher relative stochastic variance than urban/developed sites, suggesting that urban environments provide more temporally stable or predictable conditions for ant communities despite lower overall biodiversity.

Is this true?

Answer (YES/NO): NO